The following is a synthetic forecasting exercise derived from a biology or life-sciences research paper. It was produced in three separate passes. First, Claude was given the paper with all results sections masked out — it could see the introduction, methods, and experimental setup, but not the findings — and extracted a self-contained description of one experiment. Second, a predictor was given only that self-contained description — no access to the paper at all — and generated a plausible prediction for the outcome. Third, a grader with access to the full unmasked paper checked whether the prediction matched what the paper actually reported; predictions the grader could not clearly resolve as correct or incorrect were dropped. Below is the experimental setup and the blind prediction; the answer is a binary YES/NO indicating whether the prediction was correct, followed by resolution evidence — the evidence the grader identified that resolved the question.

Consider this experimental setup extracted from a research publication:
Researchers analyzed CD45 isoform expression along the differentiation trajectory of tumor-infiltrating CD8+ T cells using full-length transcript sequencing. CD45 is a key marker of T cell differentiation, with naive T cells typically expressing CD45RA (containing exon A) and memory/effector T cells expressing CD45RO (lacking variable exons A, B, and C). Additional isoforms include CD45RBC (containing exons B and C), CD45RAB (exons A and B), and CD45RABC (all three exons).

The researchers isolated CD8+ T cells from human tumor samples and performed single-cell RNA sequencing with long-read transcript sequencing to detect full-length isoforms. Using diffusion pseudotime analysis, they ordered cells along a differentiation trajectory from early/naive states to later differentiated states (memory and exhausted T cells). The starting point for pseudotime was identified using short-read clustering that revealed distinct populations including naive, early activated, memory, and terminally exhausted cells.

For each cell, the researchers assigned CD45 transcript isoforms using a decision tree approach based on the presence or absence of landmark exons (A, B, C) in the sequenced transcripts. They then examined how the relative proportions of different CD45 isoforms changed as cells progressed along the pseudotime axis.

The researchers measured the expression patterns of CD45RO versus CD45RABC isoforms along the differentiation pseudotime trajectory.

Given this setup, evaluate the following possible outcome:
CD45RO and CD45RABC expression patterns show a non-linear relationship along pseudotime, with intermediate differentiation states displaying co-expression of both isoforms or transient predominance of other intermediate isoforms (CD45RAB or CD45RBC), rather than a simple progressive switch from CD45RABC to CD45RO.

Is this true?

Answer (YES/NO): NO